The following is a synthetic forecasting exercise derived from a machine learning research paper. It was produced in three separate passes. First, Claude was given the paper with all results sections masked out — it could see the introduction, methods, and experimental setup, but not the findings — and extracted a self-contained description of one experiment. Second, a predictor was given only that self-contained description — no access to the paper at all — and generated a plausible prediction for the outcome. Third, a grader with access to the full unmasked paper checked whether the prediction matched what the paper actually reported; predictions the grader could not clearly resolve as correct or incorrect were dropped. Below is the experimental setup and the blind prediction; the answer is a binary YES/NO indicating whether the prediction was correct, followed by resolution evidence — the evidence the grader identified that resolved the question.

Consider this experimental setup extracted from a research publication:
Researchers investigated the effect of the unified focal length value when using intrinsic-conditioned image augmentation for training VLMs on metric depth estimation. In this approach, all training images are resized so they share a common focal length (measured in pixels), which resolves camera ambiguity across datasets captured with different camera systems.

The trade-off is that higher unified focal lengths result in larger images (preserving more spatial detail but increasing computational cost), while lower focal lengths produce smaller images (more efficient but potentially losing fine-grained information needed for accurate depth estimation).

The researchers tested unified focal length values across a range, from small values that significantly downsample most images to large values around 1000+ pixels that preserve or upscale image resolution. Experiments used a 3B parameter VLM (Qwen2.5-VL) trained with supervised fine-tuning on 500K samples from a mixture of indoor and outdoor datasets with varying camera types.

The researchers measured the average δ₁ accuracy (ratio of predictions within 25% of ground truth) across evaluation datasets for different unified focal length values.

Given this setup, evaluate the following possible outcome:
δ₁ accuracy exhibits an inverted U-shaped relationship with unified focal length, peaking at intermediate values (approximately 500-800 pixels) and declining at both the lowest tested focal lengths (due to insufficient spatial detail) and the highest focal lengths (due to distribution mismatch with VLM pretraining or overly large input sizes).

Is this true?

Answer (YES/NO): NO